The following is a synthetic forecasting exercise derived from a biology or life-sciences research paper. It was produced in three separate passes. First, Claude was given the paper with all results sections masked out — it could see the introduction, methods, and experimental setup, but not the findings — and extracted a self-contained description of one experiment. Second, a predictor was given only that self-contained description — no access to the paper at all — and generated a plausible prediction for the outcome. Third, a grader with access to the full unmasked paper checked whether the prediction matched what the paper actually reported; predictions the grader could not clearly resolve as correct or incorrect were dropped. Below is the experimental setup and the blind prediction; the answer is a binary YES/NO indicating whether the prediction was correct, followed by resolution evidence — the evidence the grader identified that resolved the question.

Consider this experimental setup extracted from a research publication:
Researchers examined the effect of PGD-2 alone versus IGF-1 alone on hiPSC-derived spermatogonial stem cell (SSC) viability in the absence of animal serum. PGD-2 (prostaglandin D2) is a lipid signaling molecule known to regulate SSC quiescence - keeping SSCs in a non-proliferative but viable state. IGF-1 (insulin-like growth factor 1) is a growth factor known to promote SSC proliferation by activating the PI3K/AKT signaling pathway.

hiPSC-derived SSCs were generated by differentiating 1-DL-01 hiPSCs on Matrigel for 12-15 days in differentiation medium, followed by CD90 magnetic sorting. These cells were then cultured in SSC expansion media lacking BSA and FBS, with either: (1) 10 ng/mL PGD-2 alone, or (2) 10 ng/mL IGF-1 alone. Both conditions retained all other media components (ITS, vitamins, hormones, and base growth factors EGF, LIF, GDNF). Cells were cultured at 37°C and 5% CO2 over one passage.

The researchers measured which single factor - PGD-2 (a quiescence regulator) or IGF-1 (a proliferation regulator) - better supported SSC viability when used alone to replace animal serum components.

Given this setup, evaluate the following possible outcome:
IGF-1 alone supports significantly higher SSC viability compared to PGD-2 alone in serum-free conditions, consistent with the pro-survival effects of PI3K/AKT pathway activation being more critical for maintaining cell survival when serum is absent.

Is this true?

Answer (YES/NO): NO